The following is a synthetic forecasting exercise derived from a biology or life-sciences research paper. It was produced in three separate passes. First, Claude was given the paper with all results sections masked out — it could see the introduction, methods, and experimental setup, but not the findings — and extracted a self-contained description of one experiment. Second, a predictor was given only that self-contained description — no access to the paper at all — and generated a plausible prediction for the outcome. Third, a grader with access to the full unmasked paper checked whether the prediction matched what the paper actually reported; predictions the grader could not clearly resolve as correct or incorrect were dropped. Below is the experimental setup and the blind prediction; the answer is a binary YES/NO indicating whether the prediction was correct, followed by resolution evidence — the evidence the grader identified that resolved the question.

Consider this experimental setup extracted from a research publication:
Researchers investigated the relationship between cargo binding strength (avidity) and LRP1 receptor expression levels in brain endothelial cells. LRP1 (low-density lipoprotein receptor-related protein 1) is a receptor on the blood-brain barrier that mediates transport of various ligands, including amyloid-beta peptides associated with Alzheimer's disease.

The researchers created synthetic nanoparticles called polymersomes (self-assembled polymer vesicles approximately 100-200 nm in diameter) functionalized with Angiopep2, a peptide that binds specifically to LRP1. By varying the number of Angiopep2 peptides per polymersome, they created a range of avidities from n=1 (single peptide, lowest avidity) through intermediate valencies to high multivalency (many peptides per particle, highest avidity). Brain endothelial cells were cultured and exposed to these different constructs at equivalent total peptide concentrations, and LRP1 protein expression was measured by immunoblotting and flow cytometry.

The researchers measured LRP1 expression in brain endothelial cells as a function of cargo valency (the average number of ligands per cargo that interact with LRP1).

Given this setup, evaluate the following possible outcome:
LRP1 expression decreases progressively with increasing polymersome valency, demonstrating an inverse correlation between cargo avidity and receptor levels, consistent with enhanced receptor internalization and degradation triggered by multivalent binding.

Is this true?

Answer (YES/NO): NO